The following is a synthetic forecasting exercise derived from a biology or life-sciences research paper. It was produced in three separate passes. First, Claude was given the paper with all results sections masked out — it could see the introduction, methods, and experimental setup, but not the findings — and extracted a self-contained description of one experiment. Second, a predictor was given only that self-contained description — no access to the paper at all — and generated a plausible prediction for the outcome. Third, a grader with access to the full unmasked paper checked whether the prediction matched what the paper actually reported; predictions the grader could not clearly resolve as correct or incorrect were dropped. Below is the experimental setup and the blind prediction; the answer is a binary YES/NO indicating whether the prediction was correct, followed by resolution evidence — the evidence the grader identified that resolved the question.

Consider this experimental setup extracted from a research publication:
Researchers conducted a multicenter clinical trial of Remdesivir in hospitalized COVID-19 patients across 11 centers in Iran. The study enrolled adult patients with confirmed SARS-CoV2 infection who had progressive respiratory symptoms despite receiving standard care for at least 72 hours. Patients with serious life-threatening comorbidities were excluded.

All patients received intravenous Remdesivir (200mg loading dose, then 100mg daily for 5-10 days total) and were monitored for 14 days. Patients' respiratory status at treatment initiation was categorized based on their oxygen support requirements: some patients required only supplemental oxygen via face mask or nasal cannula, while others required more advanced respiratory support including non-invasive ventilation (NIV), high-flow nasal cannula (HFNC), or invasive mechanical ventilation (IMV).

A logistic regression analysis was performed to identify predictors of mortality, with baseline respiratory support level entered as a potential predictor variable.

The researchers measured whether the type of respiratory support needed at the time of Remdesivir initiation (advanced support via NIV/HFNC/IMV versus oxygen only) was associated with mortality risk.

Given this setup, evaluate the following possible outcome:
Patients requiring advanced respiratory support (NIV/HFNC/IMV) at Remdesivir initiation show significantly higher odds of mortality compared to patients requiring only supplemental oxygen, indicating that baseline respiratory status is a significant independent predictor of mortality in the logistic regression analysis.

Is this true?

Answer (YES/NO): YES